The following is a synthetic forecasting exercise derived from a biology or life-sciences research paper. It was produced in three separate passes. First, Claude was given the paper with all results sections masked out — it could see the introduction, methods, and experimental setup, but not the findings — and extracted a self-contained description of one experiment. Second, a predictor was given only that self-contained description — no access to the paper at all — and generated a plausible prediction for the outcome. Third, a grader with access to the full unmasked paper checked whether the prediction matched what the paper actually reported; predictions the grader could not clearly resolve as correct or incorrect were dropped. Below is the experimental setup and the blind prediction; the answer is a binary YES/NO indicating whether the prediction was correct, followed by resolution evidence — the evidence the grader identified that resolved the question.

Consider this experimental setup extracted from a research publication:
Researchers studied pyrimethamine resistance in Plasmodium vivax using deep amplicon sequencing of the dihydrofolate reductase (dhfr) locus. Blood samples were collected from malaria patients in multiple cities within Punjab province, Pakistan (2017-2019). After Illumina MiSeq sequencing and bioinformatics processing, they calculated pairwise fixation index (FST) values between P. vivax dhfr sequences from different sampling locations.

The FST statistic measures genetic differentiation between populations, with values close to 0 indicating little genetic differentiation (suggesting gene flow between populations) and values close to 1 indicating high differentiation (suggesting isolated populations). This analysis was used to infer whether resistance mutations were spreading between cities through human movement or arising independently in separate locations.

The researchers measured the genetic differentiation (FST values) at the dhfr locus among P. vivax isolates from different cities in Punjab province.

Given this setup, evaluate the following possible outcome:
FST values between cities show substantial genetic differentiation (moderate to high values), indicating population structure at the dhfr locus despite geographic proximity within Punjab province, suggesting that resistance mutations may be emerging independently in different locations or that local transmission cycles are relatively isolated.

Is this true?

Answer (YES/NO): NO